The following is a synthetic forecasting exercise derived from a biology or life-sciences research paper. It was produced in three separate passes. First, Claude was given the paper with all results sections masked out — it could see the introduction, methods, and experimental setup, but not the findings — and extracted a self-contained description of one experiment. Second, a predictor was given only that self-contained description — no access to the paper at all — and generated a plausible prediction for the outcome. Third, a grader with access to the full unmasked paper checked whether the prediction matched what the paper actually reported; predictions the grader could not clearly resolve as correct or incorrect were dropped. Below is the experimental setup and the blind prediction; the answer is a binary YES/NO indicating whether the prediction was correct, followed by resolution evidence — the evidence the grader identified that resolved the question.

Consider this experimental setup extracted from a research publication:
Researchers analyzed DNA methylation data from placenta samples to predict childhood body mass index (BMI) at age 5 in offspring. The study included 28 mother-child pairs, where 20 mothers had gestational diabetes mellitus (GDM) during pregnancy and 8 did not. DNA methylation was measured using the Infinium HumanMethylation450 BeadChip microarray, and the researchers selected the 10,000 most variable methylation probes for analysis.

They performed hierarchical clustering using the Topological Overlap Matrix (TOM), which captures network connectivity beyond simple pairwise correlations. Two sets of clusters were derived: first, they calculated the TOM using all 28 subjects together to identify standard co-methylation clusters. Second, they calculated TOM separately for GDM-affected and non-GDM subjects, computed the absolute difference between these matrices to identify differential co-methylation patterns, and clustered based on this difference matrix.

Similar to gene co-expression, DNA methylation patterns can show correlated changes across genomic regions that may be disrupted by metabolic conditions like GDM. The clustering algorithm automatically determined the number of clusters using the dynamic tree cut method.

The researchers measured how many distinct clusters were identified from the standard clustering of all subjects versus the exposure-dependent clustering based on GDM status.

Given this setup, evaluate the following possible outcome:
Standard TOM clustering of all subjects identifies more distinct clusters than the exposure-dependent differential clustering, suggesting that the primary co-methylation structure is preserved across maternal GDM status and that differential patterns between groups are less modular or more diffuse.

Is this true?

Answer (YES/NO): NO